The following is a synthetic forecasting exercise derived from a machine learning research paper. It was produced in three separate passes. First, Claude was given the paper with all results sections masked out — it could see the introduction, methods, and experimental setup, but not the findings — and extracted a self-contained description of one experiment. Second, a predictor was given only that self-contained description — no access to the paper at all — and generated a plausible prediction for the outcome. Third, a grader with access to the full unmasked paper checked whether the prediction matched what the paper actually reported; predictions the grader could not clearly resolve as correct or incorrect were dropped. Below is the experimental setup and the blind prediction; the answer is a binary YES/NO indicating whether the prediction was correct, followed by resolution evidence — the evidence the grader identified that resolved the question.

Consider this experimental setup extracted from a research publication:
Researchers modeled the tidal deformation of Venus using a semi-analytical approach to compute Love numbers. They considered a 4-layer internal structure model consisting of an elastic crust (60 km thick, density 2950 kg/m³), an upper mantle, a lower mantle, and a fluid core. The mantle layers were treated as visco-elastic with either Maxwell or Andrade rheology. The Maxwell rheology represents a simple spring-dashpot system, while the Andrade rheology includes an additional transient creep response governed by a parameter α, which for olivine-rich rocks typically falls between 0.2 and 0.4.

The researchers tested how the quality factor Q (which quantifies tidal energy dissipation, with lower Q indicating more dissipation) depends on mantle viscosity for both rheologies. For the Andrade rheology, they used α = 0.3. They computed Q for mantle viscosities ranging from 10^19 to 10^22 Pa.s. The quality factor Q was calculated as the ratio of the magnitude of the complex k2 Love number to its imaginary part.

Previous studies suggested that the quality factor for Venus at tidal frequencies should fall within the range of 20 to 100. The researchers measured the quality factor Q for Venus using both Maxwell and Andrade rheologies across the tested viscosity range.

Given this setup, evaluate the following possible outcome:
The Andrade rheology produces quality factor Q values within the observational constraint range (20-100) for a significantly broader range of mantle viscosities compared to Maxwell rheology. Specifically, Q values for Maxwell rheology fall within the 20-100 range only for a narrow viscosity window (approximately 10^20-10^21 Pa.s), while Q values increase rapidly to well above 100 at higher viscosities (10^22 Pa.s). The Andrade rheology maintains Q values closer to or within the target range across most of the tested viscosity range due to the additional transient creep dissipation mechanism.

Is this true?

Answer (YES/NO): NO